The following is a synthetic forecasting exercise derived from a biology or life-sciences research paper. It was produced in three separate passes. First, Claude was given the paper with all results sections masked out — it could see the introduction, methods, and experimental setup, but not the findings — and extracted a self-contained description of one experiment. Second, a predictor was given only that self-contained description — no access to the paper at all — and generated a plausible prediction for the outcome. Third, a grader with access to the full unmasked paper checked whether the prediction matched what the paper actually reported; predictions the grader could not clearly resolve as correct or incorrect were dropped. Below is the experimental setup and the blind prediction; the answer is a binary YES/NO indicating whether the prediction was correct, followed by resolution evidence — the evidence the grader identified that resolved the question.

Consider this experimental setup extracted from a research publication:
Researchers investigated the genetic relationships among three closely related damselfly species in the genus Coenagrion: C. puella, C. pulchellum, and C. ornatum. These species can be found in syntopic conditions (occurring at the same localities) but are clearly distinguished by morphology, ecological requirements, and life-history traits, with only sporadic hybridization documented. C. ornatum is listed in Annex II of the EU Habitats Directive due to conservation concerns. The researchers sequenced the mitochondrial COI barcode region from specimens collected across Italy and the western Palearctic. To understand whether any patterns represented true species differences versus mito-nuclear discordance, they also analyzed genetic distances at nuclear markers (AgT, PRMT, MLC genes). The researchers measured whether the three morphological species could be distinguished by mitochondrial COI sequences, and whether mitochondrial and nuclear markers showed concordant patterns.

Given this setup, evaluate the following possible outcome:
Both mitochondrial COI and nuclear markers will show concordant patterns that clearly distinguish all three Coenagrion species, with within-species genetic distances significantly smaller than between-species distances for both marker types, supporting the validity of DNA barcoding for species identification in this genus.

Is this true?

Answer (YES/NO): NO